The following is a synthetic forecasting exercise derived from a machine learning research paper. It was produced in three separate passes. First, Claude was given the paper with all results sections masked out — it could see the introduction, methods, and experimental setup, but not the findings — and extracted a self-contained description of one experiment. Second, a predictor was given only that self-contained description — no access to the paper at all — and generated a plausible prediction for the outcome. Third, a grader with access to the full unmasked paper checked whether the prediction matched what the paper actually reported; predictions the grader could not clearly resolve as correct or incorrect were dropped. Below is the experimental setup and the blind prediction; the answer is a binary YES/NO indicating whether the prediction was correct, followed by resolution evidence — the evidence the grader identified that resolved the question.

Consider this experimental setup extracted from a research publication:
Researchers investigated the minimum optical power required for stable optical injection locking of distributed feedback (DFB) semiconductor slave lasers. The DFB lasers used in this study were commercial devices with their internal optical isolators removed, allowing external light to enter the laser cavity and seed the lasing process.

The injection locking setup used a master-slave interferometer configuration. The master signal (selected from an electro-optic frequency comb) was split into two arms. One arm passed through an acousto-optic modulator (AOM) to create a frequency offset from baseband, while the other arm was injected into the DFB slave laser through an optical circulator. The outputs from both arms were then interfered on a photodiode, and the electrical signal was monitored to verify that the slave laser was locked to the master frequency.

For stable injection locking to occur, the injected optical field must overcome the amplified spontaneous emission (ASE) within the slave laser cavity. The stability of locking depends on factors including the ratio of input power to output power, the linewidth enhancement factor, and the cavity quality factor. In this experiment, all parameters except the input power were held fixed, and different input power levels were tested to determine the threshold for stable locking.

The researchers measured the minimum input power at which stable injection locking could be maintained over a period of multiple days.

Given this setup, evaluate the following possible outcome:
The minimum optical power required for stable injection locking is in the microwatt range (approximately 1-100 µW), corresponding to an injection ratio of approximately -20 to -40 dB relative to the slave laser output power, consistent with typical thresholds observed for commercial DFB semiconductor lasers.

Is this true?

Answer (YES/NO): NO